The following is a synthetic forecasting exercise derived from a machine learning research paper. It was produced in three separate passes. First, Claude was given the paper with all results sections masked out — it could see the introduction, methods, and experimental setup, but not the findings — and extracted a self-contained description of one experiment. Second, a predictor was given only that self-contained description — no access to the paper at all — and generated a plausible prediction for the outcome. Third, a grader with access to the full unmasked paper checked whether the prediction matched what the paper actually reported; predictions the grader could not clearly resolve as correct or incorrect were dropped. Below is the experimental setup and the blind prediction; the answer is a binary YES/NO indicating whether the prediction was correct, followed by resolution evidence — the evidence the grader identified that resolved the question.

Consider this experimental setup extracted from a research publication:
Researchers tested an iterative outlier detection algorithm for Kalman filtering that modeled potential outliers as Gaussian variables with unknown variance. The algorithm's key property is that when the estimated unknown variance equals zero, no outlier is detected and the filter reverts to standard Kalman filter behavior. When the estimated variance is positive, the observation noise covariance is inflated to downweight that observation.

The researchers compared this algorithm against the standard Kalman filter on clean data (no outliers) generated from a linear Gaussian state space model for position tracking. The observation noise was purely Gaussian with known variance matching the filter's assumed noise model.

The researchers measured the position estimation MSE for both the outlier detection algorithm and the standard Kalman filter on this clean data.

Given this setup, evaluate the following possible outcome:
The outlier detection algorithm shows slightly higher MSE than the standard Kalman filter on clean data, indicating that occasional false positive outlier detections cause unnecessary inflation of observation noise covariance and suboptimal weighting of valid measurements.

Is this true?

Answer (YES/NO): NO